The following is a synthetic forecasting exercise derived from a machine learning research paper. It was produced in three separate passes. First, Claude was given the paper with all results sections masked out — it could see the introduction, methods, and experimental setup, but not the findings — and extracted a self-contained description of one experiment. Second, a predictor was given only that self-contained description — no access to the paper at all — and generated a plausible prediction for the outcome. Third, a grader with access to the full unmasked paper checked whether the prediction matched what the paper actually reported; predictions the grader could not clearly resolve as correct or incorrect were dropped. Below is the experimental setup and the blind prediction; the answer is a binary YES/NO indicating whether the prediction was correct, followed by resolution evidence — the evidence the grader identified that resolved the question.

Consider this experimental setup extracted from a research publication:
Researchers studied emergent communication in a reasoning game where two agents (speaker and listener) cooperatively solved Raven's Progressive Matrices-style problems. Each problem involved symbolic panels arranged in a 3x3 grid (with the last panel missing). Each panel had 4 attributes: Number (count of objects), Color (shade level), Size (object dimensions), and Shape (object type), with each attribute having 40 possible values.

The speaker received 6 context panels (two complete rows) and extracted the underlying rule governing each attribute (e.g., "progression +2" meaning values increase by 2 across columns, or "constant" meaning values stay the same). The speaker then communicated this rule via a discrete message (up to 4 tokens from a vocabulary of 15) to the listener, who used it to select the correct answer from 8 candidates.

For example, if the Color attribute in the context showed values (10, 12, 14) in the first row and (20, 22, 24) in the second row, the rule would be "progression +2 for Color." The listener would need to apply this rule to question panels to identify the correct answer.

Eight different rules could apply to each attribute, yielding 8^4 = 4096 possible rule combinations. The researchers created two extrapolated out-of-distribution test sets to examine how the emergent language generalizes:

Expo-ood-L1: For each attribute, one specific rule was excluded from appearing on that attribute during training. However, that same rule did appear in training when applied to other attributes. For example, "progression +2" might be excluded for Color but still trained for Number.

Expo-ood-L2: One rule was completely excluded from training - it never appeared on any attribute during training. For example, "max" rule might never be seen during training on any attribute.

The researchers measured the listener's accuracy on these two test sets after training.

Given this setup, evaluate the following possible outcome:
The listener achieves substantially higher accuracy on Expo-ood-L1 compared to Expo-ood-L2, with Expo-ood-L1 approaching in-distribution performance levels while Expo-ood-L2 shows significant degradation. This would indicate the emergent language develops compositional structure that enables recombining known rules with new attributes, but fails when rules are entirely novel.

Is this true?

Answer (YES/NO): NO